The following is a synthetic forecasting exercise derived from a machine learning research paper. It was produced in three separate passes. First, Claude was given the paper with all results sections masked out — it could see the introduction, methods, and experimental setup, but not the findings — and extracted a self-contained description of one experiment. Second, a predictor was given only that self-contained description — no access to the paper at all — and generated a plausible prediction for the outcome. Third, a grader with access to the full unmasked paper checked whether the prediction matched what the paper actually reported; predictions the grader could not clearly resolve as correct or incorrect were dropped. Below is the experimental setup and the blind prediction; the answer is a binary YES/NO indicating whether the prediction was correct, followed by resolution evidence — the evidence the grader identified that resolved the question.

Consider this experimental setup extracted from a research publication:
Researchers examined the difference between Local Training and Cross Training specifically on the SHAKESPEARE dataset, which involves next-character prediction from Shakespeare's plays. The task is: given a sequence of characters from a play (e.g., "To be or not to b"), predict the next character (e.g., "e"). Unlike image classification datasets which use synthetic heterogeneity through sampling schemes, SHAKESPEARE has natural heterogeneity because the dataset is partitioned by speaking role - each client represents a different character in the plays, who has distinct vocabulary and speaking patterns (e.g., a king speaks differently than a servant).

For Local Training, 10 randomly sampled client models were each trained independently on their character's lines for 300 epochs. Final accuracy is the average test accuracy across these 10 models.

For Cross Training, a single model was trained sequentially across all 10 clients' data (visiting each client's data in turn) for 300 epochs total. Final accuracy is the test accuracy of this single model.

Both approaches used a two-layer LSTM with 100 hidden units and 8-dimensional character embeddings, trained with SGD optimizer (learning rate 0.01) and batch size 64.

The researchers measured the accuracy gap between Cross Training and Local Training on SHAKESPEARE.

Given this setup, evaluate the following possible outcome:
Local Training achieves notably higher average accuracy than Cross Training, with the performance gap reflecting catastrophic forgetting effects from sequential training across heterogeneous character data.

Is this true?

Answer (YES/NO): NO